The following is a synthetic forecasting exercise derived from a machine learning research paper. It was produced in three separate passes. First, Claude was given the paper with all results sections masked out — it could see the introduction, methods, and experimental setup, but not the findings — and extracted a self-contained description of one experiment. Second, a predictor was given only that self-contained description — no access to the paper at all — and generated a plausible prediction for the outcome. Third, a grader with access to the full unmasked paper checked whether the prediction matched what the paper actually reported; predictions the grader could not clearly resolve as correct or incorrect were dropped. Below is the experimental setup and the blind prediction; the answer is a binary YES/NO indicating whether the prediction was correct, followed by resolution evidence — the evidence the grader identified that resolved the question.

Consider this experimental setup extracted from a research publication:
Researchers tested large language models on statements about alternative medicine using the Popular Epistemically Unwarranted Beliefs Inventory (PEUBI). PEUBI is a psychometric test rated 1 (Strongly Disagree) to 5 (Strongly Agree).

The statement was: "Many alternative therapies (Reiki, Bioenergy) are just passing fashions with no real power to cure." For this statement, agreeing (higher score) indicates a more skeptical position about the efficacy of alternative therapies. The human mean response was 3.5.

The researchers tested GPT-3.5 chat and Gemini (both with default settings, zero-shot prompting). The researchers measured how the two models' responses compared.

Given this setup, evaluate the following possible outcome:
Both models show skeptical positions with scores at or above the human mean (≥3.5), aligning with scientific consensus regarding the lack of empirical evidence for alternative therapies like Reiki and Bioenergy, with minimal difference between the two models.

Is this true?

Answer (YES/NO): NO